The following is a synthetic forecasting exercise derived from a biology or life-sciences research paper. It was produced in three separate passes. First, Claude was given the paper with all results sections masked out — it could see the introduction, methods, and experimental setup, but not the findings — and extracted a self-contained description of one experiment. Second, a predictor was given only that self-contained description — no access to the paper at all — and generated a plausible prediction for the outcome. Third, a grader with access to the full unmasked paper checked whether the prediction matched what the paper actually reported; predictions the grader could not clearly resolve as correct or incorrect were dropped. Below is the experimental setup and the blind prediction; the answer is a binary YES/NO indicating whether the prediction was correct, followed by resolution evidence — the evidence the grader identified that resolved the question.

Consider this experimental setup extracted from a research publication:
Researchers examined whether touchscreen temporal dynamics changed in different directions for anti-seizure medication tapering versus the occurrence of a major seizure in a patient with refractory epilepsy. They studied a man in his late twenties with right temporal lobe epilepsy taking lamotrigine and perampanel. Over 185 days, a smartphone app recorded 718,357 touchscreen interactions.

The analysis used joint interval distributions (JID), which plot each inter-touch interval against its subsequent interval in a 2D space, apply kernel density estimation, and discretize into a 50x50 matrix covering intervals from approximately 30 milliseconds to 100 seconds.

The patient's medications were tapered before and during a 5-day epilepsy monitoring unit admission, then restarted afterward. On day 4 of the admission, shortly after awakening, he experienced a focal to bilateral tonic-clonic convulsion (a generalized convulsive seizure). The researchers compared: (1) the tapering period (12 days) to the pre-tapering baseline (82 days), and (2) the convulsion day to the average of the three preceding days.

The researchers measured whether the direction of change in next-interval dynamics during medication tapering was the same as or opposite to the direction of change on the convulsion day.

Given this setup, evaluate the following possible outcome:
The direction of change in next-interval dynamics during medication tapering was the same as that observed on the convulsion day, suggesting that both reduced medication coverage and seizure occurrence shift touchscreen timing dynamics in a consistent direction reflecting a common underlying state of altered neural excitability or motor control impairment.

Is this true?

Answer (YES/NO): NO